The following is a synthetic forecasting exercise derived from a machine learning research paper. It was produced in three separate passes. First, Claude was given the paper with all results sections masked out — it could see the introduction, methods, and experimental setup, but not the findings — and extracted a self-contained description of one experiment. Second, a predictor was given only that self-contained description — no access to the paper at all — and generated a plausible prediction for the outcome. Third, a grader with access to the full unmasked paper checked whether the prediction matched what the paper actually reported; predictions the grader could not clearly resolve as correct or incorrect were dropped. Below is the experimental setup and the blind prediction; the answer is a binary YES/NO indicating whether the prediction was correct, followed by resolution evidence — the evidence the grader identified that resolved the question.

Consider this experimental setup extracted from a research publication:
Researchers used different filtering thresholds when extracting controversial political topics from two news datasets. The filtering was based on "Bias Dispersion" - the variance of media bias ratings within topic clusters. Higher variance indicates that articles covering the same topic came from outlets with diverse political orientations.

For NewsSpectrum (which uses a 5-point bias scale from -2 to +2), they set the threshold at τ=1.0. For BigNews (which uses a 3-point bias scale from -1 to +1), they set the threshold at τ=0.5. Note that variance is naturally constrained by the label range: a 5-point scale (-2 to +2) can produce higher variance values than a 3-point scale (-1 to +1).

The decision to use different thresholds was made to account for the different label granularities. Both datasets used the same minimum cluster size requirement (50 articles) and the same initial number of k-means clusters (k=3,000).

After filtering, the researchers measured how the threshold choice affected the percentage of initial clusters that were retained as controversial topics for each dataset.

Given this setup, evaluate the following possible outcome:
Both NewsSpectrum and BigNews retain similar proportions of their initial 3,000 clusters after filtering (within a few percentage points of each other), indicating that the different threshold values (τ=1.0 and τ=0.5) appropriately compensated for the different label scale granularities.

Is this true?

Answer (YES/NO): NO